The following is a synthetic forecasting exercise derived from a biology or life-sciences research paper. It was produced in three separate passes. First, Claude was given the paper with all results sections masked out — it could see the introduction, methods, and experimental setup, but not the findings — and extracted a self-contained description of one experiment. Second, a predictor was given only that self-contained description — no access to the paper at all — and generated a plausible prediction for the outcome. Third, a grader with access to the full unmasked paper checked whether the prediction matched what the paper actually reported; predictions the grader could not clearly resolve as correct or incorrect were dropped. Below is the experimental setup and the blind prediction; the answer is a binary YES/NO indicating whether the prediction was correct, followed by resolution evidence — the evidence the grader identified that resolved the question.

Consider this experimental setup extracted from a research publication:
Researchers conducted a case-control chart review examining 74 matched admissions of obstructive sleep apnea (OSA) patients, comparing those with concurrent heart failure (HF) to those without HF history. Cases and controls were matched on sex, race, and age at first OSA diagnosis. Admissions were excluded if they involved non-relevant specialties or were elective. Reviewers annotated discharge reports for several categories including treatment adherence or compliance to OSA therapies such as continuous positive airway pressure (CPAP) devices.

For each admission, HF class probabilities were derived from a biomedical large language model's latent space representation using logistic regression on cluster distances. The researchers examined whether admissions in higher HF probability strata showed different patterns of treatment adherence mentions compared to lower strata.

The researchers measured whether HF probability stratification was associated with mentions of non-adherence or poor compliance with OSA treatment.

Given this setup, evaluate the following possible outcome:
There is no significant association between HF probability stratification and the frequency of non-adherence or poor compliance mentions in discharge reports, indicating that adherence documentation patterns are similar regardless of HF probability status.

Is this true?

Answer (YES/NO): NO